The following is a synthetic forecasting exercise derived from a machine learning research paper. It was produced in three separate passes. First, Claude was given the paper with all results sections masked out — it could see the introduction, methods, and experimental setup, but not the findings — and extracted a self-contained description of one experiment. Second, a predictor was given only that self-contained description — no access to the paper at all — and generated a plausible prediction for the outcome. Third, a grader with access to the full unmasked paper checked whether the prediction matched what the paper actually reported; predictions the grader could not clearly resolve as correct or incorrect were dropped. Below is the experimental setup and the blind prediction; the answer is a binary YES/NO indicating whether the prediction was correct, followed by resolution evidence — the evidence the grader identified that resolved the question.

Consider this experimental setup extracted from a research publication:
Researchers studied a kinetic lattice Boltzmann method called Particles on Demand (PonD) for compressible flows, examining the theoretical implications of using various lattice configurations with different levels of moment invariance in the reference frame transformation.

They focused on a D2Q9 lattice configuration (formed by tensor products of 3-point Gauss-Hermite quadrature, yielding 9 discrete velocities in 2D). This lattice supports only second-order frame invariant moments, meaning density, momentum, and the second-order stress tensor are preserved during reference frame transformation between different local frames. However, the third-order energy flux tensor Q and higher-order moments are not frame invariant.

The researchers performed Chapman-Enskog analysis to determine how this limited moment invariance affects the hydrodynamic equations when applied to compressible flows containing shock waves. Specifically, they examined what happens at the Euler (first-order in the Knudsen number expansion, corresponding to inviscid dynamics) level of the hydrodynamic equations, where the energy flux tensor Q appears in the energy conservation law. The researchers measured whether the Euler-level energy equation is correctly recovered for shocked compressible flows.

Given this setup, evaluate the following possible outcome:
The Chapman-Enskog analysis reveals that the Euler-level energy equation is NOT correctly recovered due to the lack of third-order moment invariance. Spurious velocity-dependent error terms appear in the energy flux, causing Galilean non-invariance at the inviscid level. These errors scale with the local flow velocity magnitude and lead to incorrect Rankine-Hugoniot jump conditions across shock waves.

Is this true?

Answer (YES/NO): NO